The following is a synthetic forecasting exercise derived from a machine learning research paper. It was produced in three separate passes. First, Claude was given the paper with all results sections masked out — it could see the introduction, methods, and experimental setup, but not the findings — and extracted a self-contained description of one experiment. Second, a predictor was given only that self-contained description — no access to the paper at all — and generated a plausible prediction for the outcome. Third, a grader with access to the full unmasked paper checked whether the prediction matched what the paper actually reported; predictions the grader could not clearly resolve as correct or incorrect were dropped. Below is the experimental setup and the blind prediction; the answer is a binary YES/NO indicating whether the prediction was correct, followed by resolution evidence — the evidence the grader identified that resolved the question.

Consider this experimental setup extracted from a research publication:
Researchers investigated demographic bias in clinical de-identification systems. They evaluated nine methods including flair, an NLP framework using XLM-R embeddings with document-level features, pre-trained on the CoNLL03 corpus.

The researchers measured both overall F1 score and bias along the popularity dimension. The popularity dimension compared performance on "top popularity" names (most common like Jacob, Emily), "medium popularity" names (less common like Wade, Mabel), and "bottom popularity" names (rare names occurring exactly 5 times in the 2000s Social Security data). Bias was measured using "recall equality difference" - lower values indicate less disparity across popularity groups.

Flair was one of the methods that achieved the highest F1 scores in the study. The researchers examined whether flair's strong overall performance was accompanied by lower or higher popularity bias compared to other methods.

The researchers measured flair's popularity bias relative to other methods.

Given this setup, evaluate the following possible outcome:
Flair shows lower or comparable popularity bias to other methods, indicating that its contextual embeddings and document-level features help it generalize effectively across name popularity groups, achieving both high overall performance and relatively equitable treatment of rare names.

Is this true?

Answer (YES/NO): YES